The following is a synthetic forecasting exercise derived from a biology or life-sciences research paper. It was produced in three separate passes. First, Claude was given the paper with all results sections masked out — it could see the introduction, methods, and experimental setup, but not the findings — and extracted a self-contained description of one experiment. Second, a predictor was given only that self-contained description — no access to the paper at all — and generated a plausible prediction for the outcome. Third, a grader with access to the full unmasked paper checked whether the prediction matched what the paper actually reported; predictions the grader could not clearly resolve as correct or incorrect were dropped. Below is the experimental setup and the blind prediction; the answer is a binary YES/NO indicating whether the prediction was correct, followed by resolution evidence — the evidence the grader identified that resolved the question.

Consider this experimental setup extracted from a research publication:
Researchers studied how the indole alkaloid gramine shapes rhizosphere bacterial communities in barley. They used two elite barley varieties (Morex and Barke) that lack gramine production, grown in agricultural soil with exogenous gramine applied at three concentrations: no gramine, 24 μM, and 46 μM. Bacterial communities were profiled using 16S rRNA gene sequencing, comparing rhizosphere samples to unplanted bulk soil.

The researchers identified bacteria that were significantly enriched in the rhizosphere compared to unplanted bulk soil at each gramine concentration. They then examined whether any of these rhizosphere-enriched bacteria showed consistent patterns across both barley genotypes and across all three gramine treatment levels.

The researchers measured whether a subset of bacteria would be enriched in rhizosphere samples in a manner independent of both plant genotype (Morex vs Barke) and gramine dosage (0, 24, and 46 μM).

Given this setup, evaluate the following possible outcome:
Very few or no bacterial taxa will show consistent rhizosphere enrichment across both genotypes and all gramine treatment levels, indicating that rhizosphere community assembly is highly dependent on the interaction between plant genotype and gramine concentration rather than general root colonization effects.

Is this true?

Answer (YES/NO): NO